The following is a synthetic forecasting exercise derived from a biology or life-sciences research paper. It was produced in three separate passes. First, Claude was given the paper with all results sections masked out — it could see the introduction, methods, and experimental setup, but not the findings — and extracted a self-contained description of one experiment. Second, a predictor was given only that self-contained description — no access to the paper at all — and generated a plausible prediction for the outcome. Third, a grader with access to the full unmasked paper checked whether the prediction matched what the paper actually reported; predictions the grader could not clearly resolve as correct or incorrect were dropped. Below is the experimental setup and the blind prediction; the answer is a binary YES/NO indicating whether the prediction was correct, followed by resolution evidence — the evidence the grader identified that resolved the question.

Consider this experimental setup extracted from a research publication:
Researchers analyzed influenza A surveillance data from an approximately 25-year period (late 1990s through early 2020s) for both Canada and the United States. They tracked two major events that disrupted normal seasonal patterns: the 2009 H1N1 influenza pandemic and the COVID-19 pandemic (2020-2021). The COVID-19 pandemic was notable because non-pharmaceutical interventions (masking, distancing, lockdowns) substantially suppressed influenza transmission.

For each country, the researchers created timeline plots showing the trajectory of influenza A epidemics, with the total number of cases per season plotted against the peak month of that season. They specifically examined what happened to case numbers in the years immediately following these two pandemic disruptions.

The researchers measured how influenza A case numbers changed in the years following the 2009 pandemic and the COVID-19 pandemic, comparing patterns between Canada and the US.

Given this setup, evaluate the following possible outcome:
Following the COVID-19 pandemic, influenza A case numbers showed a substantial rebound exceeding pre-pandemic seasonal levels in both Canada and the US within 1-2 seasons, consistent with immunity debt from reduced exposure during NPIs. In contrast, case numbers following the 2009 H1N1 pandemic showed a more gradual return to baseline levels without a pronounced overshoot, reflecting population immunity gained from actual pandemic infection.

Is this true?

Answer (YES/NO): NO